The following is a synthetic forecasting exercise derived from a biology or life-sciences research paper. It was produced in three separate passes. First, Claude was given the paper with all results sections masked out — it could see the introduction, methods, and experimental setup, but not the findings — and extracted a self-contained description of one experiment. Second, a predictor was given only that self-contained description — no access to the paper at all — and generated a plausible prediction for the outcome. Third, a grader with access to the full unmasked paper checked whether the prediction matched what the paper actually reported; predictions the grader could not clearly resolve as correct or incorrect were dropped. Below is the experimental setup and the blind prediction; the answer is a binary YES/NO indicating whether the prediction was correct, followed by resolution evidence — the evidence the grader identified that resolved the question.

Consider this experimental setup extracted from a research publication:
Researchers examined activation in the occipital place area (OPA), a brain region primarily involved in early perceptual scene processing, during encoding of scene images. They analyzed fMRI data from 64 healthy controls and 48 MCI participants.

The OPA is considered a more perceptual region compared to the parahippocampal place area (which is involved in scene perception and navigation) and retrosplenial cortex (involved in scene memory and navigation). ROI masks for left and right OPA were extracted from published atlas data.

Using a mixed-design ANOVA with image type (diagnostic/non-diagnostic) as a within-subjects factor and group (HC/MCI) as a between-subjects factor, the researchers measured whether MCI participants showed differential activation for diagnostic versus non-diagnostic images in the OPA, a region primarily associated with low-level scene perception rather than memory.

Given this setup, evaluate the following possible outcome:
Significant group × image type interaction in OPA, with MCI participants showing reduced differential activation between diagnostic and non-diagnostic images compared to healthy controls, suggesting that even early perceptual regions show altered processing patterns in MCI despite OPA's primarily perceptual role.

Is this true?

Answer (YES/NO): NO